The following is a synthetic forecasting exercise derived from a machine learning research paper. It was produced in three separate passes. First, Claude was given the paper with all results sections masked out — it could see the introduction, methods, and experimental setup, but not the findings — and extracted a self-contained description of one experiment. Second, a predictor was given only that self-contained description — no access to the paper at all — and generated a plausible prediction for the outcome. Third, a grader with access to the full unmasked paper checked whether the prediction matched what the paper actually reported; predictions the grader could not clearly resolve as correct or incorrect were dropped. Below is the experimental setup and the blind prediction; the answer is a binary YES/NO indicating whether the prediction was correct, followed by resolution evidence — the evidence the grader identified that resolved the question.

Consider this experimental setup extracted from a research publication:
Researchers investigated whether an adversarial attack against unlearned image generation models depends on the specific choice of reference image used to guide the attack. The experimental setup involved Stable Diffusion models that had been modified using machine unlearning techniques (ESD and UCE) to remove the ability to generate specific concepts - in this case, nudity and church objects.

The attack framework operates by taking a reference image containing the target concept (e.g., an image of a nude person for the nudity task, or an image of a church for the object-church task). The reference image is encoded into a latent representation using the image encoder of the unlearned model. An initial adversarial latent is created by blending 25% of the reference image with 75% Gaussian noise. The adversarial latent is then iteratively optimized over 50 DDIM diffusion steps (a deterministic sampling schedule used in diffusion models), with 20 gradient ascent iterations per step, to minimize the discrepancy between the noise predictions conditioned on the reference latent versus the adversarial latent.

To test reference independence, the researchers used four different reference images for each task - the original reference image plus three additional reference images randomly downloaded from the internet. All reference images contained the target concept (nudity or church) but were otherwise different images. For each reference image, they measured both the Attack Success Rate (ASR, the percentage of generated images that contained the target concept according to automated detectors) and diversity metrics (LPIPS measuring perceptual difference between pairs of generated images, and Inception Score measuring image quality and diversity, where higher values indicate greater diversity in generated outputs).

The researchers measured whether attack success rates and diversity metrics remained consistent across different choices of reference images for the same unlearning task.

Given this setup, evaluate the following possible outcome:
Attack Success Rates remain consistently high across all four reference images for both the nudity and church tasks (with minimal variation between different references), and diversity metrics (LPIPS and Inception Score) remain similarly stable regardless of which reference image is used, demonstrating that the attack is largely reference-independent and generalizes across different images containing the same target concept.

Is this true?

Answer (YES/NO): YES